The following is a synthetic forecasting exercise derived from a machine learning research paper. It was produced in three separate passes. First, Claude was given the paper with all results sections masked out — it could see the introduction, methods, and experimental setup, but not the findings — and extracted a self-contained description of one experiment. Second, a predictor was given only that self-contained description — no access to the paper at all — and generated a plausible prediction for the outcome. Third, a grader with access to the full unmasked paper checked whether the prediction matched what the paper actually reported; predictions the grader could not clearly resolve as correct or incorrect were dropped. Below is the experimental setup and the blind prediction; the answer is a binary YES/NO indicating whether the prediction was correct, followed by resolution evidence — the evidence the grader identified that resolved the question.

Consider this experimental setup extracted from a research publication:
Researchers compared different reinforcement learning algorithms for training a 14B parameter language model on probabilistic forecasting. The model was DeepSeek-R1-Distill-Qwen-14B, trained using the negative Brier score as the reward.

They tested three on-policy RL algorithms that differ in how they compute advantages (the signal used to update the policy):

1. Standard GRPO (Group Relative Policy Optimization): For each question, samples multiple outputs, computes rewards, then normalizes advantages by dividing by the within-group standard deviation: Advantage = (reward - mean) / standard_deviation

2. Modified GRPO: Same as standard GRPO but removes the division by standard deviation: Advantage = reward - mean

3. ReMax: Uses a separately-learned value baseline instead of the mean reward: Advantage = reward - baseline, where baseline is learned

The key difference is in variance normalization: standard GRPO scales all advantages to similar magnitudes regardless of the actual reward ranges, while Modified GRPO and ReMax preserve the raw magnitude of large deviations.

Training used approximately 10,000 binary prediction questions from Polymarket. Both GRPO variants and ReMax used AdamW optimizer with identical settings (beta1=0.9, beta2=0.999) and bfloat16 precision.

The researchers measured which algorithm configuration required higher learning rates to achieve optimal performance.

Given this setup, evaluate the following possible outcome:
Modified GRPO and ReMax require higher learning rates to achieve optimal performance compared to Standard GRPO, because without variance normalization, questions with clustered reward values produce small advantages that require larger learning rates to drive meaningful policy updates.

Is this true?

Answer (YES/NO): NO